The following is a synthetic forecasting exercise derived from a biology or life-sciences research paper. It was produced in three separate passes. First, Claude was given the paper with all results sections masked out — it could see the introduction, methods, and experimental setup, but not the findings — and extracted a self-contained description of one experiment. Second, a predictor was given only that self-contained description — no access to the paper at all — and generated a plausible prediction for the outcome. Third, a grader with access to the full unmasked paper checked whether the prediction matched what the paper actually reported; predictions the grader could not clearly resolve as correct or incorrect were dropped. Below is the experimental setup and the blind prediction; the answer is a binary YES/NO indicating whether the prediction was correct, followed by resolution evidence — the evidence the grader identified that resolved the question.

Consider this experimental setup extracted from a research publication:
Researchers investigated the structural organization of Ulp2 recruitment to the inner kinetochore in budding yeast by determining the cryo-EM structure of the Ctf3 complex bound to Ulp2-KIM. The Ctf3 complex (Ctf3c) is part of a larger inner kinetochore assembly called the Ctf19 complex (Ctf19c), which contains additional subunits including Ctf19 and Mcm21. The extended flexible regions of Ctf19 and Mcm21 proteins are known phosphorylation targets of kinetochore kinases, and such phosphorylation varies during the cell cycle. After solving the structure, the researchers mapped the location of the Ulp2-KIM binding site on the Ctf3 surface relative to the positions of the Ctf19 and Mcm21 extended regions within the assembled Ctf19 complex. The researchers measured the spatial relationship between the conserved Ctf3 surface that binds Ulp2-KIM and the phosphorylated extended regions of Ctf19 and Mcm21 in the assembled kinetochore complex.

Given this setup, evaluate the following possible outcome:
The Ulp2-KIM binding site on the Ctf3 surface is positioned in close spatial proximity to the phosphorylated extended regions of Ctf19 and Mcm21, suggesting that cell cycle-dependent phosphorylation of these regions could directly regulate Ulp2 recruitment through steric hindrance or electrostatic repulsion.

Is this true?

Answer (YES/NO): NO